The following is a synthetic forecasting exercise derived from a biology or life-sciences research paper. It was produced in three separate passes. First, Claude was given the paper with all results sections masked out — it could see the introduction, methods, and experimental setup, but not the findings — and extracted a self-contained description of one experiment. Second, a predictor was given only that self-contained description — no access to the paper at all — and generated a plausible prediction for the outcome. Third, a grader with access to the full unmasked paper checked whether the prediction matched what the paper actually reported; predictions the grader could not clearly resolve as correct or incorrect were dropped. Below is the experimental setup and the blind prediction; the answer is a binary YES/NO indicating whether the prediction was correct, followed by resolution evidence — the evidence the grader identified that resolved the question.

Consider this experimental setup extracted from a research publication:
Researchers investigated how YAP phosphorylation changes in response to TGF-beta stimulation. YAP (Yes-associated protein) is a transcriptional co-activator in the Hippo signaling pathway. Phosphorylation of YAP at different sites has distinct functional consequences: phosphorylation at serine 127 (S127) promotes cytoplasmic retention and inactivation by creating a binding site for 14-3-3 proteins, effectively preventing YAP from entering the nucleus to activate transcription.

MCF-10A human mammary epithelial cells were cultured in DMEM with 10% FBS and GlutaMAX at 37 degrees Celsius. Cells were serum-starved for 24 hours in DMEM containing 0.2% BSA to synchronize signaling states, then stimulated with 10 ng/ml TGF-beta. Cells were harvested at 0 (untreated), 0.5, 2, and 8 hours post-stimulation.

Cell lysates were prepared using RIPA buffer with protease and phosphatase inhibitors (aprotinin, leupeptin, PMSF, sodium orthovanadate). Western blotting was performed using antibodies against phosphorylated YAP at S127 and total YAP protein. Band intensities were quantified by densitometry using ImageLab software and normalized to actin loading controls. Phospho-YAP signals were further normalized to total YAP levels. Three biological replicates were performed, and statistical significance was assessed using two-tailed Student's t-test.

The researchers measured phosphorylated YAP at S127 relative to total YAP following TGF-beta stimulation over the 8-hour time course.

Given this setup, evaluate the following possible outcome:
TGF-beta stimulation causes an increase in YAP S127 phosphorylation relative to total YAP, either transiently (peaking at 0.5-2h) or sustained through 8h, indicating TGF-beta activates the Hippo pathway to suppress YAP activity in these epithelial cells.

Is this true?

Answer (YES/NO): NO